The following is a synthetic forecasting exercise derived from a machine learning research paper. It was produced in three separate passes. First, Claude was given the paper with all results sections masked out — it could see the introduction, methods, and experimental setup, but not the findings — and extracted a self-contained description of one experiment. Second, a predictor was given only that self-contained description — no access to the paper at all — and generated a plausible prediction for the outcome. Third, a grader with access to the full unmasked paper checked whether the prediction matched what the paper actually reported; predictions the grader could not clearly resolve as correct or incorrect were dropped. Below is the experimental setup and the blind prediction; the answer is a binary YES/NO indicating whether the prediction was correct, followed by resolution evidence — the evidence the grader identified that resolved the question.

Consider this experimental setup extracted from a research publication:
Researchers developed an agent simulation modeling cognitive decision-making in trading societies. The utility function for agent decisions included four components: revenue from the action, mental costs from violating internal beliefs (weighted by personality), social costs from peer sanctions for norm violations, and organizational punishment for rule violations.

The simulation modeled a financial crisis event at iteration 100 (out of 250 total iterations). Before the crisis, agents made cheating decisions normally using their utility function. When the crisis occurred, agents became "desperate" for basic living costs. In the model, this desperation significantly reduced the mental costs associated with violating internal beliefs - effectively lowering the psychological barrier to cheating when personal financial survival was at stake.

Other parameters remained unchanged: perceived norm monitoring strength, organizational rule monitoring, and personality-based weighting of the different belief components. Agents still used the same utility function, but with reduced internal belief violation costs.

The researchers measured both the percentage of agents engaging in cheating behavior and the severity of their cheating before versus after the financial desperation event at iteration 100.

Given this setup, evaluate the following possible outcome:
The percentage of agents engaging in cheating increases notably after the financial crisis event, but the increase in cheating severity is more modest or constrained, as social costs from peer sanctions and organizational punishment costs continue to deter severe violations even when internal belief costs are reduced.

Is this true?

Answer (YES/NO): NO